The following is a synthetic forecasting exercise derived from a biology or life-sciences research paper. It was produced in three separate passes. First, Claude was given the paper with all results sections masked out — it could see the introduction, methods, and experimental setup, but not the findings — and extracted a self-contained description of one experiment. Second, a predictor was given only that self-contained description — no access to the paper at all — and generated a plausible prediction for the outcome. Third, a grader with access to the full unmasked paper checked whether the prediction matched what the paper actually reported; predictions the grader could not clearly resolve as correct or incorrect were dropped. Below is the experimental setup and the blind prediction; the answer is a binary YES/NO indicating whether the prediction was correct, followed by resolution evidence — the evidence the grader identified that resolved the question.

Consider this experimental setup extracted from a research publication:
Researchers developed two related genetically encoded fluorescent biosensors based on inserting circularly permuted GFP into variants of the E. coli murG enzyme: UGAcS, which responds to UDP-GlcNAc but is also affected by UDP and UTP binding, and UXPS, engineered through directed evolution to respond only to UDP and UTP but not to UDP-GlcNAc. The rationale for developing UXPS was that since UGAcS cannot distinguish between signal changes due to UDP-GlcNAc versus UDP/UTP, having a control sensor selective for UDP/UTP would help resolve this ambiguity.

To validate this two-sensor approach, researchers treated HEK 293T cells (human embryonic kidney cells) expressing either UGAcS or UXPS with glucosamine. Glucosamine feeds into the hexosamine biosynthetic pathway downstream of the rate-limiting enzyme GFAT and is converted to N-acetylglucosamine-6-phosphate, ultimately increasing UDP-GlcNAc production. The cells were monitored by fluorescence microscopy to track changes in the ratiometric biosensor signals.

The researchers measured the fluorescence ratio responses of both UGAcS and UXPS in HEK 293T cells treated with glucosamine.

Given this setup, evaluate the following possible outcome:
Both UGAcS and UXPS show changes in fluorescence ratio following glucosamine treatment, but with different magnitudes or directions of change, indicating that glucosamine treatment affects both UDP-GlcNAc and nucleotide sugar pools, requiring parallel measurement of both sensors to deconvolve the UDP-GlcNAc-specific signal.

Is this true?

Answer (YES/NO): YES